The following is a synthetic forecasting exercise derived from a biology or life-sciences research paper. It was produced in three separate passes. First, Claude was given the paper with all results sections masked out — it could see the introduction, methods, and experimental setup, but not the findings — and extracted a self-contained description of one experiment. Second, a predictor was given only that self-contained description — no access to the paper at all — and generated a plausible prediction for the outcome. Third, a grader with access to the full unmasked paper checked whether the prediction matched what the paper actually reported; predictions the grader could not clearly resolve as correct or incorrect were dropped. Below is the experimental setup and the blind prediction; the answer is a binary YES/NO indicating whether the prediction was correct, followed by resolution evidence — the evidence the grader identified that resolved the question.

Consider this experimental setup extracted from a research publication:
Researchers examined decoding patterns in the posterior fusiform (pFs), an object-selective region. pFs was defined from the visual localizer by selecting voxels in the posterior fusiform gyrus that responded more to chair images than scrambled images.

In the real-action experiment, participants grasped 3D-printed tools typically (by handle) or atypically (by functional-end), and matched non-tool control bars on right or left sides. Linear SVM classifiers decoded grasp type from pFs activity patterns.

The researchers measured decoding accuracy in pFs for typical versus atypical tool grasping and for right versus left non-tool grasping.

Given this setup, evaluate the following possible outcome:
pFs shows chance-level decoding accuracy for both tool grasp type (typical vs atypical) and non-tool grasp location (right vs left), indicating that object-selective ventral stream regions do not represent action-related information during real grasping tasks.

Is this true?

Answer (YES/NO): NO